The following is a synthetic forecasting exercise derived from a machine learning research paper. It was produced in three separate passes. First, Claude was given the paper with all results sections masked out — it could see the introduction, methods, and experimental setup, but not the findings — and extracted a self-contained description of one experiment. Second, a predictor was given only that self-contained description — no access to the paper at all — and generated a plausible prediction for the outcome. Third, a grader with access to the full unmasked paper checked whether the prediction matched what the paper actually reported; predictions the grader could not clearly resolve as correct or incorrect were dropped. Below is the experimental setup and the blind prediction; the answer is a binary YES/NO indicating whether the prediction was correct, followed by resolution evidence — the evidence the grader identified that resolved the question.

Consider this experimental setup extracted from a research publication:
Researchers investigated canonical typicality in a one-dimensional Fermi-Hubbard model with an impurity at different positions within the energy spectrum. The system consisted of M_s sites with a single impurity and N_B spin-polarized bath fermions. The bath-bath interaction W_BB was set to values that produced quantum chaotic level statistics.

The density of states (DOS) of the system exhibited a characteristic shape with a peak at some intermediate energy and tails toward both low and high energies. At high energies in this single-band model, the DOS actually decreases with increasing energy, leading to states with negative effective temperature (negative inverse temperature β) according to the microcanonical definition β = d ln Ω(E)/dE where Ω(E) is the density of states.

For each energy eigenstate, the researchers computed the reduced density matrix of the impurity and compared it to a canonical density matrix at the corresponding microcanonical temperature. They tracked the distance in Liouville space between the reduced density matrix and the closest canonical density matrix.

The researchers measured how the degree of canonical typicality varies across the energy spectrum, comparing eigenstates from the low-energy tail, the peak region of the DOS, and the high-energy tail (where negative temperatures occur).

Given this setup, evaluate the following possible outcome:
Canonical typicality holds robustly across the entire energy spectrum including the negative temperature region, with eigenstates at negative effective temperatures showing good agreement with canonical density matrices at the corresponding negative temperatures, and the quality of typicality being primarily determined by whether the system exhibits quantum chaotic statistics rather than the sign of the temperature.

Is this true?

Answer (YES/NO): NO